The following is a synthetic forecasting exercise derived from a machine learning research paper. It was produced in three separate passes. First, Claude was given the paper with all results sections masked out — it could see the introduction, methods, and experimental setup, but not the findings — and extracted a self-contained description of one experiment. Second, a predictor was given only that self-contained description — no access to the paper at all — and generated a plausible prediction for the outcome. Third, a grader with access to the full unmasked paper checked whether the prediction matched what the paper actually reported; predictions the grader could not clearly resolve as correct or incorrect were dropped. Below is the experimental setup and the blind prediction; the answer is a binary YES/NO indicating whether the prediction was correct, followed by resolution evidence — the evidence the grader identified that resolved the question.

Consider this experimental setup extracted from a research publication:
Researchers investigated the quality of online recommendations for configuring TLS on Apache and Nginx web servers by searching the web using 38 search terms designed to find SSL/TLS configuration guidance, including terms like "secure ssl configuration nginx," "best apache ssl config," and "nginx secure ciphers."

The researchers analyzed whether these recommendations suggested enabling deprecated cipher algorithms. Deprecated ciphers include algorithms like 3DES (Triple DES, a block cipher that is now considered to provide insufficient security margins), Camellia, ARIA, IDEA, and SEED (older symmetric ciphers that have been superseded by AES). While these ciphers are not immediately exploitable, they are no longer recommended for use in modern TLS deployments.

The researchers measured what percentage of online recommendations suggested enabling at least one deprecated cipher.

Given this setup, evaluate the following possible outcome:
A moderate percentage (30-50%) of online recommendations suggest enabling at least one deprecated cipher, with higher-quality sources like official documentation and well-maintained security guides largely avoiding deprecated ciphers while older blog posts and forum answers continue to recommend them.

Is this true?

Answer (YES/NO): NO